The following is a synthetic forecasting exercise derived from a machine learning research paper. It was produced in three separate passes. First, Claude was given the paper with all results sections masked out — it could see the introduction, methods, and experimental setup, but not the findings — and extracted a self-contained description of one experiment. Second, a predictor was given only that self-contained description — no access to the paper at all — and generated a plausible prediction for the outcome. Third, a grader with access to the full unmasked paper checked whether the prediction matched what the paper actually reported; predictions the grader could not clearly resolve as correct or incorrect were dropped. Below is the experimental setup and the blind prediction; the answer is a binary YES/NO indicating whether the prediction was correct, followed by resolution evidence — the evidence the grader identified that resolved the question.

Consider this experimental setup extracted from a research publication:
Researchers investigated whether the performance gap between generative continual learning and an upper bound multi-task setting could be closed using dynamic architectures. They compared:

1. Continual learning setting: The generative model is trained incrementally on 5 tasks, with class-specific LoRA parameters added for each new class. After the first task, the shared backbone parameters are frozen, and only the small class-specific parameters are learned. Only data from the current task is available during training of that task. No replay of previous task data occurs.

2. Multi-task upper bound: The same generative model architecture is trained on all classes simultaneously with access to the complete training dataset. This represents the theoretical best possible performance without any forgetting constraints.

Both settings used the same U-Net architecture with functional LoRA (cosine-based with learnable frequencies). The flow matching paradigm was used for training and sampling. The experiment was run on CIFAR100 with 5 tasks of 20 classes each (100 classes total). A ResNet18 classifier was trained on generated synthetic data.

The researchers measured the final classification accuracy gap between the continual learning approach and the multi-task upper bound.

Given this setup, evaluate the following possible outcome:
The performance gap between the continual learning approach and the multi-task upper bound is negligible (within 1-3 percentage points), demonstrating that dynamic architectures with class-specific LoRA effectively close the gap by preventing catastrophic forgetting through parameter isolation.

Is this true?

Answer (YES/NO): NO